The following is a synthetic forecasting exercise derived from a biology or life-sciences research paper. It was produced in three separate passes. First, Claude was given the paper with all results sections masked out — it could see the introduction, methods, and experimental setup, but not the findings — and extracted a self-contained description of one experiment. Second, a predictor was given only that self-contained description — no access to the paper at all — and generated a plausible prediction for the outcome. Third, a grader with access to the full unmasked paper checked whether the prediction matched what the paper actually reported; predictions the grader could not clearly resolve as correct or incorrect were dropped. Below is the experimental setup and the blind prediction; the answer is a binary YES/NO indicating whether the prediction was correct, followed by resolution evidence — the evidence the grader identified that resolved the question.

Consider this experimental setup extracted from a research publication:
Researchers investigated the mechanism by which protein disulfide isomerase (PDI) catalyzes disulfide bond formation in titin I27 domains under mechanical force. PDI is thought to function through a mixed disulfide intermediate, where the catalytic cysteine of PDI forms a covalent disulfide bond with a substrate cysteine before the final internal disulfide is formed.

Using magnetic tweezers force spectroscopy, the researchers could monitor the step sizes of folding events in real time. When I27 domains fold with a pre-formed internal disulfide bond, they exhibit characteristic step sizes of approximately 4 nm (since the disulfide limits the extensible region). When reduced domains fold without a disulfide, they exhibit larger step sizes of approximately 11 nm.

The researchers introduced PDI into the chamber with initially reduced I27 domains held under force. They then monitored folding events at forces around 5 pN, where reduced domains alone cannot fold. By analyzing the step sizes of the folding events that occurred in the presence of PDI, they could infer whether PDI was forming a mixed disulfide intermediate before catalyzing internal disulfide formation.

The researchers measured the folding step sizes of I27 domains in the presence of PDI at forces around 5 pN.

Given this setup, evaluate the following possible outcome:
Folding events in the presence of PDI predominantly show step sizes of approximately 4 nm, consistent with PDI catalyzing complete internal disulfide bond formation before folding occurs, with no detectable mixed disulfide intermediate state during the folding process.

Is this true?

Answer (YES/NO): NO